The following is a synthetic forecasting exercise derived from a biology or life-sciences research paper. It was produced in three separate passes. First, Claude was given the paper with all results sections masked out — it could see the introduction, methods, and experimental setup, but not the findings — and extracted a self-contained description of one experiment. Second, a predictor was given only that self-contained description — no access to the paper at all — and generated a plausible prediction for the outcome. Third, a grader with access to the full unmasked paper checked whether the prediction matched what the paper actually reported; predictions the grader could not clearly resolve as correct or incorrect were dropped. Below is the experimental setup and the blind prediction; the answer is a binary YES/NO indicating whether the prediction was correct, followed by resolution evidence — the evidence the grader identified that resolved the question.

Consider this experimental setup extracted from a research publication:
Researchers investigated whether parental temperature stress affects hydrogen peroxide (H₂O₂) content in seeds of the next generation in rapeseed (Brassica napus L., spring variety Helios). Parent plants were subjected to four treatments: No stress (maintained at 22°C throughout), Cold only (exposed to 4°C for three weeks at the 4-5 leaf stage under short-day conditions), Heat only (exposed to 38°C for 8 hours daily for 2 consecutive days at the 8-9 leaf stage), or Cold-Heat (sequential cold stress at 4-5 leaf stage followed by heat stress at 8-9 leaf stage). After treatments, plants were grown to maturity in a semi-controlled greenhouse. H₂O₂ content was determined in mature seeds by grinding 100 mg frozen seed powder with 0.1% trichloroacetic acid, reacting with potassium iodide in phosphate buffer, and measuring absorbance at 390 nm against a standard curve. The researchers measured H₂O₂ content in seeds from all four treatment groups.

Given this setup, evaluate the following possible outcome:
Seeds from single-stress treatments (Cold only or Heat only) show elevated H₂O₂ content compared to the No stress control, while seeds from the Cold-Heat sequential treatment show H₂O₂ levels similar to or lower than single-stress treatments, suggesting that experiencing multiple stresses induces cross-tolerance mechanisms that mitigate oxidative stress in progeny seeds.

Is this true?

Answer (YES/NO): NO